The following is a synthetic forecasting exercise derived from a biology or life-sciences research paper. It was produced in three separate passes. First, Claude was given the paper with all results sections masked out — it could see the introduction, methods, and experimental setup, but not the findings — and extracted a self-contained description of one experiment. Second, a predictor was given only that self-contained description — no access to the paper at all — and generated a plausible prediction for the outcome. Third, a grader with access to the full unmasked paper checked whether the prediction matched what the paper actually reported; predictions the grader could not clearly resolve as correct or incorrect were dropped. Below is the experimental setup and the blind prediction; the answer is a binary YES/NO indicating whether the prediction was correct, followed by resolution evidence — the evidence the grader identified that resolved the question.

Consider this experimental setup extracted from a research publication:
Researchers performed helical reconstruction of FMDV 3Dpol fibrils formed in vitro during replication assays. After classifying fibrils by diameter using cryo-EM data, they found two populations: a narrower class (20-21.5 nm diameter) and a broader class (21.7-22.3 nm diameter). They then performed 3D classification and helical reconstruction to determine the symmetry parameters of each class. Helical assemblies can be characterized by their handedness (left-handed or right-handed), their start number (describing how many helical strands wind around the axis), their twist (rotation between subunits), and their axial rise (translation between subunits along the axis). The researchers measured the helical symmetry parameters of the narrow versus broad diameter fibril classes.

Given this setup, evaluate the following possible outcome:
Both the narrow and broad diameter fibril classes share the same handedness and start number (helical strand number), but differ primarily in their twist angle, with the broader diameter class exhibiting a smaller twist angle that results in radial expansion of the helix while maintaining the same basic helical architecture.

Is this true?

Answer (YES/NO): NO